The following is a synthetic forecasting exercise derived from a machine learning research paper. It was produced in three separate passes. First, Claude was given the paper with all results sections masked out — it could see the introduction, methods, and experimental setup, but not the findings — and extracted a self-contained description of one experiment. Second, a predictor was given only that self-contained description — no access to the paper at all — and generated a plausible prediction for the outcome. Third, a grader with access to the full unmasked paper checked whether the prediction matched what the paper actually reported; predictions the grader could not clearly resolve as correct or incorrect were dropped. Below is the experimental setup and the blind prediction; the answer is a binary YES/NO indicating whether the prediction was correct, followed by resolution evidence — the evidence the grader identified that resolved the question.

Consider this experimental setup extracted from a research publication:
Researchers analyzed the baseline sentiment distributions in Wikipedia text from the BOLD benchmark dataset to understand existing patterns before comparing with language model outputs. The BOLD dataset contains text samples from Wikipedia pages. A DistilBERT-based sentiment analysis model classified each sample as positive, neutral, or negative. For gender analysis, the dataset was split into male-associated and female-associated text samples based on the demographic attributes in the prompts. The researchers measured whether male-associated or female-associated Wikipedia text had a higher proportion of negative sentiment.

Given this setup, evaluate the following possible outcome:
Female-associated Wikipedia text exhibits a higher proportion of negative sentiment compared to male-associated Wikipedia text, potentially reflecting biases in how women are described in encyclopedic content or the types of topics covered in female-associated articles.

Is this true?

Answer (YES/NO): NO